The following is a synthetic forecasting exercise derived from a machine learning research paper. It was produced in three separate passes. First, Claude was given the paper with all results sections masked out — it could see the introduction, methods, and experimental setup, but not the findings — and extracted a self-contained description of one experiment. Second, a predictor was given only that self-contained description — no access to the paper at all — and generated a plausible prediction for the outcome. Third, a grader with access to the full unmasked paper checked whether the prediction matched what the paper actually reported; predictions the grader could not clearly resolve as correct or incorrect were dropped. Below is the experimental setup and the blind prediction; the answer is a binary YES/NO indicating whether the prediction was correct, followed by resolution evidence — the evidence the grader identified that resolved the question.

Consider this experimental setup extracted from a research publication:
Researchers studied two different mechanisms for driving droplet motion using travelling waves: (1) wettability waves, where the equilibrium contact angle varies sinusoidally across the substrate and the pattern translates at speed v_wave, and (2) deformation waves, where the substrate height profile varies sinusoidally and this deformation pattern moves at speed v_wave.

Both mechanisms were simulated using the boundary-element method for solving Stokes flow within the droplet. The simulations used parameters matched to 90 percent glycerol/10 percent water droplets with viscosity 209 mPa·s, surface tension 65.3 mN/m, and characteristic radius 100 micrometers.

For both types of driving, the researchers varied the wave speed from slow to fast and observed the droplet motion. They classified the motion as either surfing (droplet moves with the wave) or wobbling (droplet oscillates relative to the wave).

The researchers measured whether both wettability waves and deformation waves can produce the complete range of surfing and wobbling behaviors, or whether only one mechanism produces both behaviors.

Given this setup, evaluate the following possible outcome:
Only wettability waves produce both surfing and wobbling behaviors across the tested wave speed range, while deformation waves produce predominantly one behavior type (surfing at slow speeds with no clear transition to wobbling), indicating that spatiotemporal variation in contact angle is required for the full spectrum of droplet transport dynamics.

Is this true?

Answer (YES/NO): NO